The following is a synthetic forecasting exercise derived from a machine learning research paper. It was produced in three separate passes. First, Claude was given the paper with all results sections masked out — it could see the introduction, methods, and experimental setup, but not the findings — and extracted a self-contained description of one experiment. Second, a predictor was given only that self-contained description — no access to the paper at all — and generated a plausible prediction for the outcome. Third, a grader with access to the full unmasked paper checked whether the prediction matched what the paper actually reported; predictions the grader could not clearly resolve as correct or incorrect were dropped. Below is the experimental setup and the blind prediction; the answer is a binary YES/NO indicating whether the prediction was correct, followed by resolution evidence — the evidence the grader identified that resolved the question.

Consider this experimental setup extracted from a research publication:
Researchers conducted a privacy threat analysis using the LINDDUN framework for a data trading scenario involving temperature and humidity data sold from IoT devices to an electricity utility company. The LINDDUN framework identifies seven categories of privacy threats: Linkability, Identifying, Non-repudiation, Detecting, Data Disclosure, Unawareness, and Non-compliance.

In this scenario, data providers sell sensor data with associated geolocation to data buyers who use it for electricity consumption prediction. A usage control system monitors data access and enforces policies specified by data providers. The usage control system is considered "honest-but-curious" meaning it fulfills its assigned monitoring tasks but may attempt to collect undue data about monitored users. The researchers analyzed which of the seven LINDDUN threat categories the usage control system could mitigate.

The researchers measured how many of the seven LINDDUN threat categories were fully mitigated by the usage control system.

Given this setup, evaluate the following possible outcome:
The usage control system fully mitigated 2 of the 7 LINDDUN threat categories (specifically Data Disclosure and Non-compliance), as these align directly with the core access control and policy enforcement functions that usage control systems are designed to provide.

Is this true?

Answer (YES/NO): NO